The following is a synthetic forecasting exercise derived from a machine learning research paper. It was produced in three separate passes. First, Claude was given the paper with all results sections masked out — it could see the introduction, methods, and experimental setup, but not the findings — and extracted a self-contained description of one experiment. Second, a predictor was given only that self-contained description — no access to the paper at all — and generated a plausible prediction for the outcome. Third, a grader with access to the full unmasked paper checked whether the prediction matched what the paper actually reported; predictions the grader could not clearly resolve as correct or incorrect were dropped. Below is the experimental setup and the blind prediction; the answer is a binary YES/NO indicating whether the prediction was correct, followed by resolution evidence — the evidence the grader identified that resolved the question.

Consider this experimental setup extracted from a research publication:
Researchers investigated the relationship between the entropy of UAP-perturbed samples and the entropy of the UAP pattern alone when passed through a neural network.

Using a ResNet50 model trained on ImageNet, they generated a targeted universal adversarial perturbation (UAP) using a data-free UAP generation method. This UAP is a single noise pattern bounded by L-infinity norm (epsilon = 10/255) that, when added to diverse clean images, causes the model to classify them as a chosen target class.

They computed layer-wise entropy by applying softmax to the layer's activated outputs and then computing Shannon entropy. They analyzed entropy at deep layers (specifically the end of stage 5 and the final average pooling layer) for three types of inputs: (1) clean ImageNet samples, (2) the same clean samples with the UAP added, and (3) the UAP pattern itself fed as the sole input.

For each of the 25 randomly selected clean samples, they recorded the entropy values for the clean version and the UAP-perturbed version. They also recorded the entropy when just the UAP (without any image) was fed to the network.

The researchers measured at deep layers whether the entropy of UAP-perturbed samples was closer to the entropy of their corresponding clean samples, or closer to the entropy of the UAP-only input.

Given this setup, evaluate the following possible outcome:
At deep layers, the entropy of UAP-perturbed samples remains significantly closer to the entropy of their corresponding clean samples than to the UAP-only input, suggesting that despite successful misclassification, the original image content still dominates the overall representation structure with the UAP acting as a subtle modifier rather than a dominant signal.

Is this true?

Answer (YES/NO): NO